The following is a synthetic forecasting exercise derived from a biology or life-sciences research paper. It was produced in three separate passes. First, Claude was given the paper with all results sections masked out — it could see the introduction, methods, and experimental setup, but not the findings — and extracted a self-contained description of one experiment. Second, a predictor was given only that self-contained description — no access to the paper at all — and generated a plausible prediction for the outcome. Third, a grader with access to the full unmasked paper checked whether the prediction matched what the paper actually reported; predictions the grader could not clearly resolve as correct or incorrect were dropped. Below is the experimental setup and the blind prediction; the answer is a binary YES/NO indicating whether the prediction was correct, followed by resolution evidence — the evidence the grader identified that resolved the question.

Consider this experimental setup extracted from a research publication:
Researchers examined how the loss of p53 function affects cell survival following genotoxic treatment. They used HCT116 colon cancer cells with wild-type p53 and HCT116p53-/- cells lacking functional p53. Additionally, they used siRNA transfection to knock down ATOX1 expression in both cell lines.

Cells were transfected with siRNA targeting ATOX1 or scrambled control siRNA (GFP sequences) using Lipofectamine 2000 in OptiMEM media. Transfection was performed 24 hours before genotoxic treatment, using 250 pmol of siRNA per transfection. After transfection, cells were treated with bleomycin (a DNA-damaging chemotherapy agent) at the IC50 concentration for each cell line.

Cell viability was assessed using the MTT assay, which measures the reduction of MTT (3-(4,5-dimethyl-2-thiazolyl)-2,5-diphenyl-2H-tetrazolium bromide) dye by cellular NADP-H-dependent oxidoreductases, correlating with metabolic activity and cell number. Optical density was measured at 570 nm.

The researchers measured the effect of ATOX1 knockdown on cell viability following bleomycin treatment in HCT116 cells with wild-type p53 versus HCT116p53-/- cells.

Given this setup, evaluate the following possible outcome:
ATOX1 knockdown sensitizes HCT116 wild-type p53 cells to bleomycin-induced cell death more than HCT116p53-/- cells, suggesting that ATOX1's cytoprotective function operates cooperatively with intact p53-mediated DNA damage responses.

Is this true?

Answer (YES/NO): NO